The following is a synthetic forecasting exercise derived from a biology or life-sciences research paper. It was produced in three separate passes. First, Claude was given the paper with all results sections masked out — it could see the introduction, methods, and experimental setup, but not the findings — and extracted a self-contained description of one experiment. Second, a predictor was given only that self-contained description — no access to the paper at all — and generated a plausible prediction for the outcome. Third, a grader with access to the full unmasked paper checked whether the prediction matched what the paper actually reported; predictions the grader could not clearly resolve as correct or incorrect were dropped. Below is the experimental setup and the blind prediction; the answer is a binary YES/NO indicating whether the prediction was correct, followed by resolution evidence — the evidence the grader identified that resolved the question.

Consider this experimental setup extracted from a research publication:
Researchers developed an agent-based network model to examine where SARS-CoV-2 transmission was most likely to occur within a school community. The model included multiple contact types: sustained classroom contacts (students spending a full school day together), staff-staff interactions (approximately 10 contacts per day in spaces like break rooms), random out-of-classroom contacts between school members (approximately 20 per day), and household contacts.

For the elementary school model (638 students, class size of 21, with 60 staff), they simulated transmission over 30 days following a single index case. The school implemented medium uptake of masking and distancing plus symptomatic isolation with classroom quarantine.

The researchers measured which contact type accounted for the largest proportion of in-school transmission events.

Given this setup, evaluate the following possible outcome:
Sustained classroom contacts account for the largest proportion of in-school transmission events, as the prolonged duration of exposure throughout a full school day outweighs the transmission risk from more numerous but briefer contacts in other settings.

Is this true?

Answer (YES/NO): YES